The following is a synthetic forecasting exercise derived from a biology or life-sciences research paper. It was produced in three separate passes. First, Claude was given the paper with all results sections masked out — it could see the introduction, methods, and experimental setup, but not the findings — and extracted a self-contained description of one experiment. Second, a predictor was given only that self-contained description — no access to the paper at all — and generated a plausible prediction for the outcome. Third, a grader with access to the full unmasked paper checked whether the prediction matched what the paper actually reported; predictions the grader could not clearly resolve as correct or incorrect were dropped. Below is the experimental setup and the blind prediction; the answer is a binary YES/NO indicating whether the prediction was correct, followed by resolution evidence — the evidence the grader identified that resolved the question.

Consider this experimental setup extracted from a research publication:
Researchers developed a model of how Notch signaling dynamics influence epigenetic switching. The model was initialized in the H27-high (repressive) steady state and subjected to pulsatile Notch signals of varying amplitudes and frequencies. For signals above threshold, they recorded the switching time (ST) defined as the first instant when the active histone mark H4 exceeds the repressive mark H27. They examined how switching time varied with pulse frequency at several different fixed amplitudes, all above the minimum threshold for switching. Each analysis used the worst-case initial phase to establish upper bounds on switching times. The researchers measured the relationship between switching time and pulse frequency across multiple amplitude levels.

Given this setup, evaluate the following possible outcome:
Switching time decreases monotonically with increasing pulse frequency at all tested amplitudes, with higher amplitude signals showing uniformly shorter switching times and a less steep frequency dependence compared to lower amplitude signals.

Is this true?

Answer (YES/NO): NO